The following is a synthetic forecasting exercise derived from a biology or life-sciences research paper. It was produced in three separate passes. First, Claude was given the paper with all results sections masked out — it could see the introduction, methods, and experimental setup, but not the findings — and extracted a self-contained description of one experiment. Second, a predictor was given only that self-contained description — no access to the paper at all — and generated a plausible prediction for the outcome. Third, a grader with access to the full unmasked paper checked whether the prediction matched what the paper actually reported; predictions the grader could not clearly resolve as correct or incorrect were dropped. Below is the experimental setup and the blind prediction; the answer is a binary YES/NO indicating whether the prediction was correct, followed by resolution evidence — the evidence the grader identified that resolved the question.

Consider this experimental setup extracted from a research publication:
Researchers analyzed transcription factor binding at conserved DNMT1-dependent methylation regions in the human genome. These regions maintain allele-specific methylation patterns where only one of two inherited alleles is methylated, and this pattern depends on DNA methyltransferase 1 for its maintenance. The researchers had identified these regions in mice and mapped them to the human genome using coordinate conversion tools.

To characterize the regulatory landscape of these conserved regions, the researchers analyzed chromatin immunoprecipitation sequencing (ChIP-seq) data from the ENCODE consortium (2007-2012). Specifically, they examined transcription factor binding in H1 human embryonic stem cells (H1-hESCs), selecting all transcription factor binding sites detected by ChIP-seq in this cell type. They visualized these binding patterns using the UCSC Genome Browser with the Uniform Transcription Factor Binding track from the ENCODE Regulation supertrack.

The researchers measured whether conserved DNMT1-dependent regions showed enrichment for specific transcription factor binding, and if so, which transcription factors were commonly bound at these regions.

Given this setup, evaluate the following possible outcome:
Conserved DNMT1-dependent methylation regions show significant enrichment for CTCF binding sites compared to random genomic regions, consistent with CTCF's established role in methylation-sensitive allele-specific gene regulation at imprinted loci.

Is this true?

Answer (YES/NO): NO